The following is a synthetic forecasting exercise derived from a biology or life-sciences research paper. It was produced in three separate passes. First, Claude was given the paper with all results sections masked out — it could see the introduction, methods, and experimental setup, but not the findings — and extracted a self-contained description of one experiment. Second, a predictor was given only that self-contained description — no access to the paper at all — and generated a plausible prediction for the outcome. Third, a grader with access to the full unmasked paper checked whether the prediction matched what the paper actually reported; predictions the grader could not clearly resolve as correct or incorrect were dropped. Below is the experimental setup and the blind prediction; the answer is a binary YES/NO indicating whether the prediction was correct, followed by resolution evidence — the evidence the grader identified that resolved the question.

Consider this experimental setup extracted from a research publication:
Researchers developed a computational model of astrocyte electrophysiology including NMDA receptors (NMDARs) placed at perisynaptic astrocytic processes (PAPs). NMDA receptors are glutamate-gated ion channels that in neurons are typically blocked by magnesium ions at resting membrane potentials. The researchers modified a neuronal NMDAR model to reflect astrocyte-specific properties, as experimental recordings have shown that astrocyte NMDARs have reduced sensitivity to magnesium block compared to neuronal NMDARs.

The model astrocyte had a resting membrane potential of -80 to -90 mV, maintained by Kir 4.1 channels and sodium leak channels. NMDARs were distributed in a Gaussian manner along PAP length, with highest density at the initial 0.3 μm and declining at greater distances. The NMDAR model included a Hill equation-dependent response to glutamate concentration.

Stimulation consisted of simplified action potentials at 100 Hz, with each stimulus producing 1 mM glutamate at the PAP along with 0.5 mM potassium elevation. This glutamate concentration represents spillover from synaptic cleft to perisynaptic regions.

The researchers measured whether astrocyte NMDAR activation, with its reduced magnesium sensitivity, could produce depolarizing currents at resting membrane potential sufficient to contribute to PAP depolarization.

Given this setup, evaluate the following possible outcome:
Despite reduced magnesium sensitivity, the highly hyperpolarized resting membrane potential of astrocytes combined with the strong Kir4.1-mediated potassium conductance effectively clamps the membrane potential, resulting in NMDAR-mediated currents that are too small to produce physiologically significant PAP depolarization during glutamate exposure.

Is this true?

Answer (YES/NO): NO